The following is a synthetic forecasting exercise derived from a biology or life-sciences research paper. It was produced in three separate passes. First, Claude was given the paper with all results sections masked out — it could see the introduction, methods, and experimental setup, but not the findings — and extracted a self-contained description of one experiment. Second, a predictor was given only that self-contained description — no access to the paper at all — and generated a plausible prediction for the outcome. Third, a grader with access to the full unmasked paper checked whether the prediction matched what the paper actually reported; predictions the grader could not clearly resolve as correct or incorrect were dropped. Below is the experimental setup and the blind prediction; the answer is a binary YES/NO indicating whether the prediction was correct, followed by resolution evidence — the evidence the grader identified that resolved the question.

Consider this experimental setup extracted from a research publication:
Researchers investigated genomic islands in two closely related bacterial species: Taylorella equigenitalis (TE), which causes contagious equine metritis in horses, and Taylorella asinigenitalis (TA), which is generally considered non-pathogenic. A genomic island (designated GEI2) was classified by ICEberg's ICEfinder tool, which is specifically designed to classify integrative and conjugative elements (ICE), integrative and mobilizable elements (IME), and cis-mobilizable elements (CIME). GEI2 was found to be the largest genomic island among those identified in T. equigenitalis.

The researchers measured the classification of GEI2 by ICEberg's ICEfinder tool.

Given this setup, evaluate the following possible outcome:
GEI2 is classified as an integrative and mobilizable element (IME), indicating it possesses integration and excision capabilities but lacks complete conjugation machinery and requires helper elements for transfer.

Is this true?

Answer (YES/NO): NO